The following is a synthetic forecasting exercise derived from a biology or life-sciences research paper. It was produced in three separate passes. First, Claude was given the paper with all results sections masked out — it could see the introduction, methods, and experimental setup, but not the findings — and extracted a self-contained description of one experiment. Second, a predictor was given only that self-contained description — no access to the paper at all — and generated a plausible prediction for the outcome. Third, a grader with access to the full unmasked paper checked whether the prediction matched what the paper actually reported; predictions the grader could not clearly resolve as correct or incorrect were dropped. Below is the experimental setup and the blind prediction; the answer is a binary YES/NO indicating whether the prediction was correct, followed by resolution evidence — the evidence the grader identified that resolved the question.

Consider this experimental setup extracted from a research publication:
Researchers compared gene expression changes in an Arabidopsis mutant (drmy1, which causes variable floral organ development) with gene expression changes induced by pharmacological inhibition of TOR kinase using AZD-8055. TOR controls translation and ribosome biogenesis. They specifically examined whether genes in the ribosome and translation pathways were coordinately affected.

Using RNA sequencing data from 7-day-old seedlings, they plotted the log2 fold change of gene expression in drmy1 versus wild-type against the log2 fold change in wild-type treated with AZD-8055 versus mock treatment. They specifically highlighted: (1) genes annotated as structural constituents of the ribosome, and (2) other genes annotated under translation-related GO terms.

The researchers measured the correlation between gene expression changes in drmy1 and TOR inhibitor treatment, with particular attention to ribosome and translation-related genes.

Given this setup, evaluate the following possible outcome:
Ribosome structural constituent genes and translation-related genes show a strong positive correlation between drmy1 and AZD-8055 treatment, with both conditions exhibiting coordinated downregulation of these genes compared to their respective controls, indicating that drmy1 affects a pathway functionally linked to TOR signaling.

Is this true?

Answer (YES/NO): NO